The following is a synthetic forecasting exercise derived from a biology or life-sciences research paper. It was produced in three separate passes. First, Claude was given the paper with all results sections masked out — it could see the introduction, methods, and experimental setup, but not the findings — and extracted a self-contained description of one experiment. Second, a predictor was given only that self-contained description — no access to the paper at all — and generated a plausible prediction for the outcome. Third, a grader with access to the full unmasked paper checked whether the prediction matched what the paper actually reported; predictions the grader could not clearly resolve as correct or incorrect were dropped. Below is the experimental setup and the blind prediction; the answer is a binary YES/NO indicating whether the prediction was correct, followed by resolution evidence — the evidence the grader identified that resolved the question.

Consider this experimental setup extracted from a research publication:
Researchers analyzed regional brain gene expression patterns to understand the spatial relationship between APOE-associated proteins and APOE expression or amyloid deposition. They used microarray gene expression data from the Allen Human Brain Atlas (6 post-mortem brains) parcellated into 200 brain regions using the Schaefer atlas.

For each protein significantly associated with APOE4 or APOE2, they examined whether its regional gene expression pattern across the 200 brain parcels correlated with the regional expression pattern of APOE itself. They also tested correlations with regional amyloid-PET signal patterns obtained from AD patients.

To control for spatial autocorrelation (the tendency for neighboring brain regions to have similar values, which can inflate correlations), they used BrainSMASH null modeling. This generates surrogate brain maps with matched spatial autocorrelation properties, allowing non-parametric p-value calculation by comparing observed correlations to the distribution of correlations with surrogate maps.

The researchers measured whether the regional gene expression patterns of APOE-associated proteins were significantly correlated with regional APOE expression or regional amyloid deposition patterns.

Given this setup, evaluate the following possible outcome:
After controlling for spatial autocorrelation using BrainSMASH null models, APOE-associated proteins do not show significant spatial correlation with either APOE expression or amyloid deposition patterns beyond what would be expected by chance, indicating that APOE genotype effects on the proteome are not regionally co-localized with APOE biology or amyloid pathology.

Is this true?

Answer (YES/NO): NO